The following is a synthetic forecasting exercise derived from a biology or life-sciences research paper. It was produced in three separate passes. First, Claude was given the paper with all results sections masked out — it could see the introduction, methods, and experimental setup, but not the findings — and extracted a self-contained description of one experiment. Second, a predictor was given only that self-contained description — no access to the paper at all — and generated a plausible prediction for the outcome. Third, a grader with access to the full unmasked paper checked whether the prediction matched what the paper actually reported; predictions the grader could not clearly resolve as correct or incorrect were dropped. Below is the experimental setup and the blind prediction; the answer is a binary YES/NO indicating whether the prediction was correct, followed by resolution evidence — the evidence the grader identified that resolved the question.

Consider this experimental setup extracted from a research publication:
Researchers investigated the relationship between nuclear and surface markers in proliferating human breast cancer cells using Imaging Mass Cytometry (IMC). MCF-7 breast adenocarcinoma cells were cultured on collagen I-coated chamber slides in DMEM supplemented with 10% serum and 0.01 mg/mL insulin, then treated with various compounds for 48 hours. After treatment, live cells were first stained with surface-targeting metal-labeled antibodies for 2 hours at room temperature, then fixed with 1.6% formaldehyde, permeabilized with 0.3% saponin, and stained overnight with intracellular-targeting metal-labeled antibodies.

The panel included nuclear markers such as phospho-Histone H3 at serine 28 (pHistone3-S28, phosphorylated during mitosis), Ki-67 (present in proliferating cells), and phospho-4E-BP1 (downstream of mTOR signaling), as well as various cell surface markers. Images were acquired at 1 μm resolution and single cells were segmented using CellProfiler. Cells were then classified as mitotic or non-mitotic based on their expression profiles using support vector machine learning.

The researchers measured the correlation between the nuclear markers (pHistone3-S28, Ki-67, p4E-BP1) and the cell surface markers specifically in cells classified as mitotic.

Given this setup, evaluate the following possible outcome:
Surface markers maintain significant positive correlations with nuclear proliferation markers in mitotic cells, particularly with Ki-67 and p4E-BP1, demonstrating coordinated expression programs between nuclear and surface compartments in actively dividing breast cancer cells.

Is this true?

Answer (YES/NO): NO